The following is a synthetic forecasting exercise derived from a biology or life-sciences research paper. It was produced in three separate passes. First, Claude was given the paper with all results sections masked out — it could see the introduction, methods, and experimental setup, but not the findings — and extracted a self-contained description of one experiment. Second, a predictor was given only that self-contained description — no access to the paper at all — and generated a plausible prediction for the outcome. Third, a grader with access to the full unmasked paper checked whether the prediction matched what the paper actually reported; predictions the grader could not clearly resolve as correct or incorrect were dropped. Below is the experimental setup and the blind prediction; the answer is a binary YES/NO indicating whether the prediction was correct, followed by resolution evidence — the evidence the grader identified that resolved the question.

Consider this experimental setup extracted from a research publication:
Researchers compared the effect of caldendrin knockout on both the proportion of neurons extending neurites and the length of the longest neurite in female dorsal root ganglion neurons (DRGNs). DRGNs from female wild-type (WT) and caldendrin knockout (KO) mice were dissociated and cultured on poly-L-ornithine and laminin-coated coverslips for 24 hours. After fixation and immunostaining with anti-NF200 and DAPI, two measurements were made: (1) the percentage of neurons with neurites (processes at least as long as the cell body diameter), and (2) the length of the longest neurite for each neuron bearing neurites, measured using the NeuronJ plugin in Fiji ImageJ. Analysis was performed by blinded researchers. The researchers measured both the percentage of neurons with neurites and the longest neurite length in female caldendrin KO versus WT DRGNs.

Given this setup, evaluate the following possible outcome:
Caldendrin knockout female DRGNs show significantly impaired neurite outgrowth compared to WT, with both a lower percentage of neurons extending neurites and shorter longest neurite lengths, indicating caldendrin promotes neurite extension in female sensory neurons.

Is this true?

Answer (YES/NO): NO